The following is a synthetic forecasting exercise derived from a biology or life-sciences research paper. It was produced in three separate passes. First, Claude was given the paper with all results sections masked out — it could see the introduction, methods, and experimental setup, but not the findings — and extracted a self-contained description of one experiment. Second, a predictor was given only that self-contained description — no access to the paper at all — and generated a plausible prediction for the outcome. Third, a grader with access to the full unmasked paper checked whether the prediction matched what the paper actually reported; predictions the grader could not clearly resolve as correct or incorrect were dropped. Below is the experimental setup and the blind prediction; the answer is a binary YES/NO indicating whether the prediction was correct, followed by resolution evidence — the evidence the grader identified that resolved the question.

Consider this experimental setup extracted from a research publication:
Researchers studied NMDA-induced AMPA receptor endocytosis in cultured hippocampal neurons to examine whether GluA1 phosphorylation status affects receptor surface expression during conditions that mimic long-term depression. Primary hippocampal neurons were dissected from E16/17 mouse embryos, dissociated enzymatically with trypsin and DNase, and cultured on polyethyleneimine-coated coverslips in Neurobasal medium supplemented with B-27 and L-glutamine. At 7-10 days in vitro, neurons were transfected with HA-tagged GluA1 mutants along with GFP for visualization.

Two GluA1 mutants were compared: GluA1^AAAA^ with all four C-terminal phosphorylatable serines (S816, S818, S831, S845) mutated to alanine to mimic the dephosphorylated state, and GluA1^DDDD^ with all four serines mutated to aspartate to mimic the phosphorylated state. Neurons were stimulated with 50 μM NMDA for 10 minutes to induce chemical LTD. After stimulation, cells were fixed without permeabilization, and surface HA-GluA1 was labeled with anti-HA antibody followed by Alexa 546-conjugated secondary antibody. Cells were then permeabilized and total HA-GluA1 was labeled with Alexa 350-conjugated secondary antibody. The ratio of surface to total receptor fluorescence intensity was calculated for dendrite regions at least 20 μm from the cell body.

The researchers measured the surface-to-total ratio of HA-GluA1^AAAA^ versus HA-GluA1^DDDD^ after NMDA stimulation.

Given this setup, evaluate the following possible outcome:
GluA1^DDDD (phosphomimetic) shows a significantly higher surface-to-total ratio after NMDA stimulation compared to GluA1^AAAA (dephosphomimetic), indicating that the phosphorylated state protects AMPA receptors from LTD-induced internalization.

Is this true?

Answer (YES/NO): YES